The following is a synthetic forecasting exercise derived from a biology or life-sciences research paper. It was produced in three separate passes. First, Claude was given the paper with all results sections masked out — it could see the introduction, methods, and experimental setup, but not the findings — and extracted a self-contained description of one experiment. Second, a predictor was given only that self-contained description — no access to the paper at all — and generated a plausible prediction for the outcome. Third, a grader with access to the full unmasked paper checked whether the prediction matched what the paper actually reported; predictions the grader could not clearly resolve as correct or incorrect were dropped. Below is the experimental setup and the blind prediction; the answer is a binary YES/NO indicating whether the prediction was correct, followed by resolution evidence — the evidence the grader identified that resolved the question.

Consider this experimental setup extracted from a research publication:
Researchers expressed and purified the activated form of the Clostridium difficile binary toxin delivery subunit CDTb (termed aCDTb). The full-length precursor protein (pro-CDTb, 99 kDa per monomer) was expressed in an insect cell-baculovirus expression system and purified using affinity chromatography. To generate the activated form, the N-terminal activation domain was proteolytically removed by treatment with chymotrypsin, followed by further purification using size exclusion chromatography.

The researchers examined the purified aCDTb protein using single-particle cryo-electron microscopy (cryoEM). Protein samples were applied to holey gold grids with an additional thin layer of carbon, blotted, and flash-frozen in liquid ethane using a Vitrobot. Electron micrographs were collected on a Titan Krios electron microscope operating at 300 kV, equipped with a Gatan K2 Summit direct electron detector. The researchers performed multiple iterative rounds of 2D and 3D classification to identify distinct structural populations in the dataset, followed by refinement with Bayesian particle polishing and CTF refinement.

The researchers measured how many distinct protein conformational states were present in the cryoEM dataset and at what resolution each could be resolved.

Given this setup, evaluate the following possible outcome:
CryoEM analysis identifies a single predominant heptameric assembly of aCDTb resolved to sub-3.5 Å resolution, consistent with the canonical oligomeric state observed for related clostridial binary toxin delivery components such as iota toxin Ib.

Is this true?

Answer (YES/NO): NO